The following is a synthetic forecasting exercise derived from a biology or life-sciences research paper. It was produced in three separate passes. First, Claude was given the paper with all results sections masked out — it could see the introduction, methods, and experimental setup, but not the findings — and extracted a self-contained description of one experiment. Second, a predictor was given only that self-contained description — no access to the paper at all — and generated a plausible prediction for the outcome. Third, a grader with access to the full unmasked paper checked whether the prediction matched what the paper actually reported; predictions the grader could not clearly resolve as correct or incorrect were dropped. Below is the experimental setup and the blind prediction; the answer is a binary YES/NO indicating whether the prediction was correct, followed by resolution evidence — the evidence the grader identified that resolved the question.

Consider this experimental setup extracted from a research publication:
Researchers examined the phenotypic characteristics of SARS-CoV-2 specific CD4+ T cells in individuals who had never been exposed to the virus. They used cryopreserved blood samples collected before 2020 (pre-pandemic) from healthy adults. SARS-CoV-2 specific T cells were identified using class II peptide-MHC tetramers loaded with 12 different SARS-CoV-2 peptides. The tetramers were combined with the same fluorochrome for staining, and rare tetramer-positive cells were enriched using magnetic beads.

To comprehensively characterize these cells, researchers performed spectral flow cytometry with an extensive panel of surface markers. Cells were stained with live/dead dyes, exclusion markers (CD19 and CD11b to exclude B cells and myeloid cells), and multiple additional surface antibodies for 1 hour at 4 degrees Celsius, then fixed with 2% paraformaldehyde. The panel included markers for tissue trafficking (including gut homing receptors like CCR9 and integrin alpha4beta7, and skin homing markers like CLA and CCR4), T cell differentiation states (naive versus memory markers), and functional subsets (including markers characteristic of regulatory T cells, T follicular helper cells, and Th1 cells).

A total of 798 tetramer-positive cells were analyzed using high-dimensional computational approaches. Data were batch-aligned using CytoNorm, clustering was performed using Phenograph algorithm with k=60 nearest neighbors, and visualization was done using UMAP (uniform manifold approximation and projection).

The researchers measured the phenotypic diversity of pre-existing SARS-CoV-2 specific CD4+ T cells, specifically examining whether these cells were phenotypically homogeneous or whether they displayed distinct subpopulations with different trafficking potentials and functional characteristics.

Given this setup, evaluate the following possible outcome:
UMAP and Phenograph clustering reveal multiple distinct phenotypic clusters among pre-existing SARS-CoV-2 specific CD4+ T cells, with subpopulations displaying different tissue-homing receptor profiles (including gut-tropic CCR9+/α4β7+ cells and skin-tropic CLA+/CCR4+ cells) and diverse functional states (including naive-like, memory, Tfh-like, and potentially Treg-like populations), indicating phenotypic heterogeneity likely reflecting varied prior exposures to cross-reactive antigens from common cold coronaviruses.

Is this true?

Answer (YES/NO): NO